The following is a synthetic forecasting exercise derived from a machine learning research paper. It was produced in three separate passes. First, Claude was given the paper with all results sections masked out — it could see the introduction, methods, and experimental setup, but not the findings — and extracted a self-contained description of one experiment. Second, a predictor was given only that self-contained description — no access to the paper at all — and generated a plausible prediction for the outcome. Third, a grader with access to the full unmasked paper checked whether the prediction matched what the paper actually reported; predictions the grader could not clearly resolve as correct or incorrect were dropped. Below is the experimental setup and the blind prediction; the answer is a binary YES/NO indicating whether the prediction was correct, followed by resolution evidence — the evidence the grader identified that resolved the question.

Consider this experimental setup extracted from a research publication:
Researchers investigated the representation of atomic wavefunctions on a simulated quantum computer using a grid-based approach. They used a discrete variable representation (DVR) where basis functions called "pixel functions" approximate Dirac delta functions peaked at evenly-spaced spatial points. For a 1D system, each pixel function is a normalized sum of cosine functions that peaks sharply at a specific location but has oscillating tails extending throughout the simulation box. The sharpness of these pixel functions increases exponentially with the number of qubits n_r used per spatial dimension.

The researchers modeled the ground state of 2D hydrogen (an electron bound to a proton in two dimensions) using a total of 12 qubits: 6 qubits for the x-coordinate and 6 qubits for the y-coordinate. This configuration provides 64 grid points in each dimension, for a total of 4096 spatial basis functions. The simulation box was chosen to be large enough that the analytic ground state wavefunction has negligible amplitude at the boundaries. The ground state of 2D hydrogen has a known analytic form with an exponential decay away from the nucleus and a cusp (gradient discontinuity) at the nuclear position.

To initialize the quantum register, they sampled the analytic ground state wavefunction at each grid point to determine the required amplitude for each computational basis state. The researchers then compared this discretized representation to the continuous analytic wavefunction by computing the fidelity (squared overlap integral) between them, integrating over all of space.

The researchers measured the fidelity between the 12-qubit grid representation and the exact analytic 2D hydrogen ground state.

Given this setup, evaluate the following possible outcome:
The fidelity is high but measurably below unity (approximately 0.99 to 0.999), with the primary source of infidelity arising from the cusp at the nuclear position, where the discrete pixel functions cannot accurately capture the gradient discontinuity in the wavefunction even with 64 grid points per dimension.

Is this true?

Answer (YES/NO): NO